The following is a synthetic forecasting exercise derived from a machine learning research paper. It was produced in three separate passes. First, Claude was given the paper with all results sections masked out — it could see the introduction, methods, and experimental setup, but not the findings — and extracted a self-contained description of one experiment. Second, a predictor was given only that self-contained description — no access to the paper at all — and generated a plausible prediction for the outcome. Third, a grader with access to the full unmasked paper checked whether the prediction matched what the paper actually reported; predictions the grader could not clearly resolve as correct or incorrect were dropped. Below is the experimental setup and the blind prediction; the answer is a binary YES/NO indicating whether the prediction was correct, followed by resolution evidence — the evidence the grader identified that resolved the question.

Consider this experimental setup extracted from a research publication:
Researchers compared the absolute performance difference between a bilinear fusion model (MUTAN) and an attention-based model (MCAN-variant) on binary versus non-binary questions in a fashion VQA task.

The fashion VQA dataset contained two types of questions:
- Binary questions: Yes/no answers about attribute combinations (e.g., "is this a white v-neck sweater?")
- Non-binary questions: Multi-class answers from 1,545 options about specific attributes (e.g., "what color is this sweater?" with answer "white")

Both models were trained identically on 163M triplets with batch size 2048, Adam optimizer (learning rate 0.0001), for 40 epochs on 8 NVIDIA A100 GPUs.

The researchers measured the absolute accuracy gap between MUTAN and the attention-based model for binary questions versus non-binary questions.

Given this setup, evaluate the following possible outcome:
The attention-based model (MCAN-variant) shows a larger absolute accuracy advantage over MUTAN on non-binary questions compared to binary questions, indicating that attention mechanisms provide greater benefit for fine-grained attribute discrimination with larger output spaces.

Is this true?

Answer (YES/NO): NO